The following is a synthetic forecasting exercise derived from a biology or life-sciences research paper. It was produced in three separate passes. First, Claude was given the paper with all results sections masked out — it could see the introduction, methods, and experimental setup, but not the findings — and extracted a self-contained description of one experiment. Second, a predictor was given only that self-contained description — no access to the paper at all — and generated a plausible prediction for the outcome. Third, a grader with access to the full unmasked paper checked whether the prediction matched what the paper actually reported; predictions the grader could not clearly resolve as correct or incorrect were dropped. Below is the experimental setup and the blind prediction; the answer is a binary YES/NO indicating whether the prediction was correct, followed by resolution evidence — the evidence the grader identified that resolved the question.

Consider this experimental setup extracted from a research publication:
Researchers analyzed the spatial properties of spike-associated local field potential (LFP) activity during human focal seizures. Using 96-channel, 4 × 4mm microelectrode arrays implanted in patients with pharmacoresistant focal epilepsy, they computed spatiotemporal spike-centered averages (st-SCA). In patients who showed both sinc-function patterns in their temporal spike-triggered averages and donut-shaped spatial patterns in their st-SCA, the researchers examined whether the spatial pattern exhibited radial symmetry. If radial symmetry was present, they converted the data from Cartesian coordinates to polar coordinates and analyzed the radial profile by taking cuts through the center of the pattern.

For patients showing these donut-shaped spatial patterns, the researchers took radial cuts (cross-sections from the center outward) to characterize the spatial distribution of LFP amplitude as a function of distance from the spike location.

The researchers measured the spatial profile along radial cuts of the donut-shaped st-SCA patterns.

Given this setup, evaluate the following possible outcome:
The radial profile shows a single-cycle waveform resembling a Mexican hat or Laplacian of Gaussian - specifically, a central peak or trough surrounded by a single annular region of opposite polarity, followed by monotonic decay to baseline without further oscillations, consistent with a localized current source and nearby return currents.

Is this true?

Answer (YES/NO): NO